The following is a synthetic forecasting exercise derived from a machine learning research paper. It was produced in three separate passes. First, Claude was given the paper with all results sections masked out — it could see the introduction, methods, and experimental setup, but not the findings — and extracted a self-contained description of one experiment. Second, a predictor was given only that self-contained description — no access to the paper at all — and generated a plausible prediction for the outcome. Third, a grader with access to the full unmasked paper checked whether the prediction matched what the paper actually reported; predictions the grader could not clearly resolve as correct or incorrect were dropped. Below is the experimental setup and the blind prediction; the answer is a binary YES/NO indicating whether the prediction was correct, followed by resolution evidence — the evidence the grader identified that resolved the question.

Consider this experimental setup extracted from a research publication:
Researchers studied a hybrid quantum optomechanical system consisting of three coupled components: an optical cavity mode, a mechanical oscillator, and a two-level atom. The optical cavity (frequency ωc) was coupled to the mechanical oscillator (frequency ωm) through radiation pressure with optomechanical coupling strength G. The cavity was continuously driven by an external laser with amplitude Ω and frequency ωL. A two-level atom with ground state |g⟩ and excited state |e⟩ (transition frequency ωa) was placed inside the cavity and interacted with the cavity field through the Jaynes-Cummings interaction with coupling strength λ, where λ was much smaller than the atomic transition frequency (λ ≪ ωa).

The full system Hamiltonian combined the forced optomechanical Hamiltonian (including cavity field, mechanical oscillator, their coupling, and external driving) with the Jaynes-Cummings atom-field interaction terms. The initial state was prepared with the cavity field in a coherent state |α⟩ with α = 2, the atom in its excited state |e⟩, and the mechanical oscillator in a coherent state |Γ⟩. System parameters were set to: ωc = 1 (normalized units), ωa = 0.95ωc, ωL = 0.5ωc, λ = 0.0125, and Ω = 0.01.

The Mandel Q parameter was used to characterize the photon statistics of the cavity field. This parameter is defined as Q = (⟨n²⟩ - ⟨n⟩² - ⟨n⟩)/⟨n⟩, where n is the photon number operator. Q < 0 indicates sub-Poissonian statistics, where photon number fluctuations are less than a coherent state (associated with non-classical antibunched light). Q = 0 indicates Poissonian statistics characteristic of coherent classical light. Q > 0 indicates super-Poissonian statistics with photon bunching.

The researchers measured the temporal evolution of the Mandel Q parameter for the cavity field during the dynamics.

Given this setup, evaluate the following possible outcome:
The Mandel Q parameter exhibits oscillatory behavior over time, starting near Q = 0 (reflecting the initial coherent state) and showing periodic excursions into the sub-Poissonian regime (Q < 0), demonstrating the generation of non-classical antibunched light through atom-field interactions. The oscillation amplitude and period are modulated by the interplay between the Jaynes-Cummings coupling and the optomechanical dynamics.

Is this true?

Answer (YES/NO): YES